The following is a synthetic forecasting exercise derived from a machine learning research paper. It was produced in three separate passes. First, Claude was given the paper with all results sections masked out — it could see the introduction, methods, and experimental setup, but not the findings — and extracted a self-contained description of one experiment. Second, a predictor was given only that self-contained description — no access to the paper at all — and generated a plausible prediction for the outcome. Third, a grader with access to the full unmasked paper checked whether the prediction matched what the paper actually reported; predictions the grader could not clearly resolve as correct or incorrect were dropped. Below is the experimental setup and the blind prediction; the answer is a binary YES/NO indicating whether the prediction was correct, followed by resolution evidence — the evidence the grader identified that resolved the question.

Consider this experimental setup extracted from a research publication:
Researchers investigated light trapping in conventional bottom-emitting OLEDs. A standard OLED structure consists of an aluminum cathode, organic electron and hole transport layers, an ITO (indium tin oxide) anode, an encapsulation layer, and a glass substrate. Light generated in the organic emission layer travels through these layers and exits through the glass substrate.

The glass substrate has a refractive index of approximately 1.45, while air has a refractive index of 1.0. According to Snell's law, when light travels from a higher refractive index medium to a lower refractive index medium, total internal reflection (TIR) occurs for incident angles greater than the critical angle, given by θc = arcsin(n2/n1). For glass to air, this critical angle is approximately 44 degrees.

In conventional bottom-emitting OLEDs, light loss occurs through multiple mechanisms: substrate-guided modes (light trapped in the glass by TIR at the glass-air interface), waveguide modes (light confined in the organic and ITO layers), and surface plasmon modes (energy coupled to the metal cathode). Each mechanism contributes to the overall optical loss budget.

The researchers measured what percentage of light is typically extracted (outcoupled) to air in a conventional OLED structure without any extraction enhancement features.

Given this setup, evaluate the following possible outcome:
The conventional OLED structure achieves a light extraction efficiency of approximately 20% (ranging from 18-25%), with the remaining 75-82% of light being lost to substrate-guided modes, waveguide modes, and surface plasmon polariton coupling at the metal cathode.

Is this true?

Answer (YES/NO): YES